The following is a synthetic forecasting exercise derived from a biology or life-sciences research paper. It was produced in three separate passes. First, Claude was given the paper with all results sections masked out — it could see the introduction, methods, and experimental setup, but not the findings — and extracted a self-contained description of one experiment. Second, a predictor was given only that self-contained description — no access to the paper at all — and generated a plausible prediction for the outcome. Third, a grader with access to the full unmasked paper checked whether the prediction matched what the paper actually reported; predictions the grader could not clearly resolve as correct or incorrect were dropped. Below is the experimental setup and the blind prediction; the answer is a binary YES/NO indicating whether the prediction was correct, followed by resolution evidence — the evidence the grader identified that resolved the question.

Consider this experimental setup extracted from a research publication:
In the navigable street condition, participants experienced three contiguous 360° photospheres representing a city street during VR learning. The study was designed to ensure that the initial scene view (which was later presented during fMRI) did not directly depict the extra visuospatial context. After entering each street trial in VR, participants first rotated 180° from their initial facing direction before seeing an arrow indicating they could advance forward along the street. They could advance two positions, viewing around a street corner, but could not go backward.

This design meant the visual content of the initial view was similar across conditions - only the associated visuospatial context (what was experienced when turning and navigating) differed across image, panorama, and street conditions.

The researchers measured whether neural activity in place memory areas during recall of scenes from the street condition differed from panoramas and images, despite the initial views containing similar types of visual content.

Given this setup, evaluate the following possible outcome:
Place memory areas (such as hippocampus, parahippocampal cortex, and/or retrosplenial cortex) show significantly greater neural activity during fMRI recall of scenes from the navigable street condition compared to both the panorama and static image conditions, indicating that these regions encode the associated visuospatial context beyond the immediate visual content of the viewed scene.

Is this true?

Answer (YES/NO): NO